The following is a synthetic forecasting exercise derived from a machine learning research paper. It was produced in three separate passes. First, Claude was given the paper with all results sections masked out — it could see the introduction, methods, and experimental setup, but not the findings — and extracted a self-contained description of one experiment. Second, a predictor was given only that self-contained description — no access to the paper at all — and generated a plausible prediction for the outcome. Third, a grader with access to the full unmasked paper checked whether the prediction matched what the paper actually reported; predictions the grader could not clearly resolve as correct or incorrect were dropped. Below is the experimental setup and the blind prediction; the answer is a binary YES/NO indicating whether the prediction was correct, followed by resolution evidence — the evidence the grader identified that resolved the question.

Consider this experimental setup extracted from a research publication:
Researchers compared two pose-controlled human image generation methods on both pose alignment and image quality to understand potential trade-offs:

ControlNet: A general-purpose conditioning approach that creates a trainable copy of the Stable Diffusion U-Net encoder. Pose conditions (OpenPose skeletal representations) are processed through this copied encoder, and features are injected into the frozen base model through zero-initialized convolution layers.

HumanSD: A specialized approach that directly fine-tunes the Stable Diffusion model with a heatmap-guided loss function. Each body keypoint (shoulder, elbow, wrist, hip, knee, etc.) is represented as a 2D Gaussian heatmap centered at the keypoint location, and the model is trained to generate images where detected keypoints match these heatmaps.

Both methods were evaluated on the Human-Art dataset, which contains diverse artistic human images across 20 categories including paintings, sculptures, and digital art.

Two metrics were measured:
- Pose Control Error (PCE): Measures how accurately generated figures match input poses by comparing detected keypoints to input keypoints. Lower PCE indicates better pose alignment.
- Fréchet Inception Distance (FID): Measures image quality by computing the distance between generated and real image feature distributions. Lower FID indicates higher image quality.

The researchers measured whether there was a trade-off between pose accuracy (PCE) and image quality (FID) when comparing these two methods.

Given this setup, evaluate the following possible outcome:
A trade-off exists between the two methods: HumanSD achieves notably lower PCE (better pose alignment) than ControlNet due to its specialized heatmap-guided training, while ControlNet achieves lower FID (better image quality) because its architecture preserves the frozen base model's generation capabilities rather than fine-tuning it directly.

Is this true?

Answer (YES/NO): NO